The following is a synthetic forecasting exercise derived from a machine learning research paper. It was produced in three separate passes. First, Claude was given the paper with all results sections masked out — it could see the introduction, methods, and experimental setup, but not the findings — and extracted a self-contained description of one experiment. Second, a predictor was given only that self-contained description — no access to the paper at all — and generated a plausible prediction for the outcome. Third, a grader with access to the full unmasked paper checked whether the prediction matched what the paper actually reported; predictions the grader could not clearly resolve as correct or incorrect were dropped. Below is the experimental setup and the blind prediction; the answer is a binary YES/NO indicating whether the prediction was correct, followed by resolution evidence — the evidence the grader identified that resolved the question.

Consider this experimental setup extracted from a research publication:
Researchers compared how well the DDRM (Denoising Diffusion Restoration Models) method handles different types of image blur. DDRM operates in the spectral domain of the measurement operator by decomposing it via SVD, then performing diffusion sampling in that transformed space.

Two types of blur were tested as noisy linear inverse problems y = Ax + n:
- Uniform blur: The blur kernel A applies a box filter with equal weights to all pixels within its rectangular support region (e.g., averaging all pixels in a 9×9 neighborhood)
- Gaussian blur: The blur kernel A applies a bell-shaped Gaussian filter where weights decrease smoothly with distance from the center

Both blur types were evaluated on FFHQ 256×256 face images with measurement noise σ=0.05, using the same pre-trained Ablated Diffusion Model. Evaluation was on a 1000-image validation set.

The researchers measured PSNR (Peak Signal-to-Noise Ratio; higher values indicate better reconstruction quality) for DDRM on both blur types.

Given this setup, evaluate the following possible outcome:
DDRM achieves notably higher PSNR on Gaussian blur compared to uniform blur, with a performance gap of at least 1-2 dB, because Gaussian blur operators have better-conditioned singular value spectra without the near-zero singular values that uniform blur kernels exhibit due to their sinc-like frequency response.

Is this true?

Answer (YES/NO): NO